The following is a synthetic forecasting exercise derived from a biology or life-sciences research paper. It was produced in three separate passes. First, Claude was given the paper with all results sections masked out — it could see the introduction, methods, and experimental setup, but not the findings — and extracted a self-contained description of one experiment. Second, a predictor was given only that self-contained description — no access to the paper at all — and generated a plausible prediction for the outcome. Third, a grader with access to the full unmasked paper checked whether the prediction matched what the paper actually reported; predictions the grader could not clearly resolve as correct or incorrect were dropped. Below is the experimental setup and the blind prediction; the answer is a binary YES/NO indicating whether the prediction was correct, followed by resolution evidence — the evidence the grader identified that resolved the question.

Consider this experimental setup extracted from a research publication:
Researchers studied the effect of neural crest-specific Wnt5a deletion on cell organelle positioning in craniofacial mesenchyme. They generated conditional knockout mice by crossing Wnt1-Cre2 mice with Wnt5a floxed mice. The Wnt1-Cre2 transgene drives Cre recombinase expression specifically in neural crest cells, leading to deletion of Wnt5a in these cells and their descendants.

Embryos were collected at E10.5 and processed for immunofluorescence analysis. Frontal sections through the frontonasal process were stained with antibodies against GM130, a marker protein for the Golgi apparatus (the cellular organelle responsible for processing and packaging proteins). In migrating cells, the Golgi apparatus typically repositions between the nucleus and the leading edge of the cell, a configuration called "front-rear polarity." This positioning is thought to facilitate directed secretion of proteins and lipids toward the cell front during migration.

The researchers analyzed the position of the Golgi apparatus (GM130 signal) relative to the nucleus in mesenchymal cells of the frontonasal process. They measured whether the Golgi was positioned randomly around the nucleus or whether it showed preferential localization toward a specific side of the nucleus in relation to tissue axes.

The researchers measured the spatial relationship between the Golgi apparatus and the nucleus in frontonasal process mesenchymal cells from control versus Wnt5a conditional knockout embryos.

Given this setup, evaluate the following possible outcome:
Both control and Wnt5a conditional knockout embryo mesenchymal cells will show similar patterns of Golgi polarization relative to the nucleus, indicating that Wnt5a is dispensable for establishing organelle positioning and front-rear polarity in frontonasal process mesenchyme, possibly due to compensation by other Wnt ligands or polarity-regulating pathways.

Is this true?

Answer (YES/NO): NO